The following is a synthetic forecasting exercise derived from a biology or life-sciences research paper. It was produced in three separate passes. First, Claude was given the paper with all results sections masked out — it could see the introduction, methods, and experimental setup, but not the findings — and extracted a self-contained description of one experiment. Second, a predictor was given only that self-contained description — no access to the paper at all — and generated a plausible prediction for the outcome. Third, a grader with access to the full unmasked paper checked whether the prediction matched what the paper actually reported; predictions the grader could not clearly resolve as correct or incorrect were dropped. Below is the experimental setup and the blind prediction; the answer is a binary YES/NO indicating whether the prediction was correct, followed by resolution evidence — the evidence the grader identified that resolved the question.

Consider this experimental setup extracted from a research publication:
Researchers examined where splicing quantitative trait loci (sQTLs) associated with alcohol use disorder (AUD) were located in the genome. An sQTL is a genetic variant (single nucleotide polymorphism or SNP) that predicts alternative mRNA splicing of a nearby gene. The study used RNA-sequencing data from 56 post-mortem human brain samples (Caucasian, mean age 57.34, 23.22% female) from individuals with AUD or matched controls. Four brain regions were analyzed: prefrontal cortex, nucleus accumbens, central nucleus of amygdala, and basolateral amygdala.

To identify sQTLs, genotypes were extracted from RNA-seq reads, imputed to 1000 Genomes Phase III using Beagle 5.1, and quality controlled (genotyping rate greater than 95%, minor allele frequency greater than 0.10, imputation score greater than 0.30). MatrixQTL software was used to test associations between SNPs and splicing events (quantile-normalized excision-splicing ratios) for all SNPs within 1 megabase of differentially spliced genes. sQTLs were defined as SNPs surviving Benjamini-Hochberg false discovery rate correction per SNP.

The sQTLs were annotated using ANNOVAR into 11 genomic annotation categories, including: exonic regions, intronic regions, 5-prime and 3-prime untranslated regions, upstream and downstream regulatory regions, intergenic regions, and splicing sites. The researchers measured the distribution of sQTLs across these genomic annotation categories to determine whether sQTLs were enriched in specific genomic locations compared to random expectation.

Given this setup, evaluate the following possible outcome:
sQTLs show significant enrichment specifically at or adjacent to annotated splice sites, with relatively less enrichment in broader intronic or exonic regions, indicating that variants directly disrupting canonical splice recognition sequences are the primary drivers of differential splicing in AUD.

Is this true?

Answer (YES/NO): NO